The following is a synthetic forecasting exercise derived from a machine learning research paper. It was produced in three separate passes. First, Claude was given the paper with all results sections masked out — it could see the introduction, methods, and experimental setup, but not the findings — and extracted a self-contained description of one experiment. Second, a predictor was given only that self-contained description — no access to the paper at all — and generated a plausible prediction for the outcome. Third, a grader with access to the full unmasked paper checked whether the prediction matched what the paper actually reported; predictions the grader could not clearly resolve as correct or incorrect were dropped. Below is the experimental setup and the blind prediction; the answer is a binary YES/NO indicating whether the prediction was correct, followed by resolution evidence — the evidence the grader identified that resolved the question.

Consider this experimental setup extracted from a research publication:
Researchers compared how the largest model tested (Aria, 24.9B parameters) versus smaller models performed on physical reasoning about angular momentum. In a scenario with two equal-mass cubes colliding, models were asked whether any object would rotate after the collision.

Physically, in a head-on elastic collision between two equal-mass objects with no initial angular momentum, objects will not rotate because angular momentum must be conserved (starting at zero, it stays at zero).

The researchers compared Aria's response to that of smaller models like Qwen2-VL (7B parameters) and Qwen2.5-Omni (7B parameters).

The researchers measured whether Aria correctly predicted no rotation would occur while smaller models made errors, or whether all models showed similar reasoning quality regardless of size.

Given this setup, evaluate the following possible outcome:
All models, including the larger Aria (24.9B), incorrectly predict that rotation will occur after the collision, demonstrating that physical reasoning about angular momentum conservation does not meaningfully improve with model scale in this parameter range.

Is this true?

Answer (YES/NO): NO